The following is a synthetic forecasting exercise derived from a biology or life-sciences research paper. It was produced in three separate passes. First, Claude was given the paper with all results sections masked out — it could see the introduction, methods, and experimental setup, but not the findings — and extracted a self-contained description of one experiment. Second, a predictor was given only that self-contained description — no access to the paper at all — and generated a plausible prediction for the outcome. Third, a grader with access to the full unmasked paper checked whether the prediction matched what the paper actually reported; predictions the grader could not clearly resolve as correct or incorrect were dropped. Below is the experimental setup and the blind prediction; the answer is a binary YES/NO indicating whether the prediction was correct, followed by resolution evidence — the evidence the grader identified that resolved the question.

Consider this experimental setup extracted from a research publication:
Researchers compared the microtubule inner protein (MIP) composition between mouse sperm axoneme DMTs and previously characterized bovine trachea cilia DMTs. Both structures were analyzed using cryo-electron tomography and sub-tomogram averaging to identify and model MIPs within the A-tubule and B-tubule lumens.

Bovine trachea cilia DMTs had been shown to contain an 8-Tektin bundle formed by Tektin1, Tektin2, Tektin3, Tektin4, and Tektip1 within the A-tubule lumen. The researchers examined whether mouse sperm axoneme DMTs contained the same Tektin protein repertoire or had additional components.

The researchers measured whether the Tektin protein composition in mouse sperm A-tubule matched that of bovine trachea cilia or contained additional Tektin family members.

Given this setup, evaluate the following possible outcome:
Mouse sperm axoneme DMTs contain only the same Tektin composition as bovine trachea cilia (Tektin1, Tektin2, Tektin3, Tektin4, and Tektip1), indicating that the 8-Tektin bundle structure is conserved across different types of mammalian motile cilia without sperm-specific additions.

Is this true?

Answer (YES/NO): NO